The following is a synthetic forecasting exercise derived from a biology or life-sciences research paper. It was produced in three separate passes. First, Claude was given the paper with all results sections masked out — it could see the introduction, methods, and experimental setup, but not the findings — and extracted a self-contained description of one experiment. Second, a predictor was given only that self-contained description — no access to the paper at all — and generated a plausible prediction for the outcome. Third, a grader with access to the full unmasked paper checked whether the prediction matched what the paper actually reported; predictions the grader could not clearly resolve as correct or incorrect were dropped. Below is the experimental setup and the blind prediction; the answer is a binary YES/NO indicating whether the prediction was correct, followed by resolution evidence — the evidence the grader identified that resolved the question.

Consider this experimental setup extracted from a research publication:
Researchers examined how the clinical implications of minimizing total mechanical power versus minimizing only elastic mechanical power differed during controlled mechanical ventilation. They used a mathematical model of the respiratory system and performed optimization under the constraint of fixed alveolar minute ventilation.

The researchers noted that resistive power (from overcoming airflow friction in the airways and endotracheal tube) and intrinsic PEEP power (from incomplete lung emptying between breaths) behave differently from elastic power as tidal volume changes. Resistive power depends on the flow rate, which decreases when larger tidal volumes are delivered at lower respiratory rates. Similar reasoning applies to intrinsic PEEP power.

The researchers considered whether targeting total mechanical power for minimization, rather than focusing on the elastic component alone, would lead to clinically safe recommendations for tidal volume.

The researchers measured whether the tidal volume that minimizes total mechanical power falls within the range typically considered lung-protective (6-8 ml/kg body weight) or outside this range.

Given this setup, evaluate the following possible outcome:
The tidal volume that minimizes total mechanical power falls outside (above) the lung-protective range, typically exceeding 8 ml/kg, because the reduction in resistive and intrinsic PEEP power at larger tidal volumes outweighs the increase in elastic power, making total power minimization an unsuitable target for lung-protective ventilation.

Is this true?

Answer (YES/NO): YES